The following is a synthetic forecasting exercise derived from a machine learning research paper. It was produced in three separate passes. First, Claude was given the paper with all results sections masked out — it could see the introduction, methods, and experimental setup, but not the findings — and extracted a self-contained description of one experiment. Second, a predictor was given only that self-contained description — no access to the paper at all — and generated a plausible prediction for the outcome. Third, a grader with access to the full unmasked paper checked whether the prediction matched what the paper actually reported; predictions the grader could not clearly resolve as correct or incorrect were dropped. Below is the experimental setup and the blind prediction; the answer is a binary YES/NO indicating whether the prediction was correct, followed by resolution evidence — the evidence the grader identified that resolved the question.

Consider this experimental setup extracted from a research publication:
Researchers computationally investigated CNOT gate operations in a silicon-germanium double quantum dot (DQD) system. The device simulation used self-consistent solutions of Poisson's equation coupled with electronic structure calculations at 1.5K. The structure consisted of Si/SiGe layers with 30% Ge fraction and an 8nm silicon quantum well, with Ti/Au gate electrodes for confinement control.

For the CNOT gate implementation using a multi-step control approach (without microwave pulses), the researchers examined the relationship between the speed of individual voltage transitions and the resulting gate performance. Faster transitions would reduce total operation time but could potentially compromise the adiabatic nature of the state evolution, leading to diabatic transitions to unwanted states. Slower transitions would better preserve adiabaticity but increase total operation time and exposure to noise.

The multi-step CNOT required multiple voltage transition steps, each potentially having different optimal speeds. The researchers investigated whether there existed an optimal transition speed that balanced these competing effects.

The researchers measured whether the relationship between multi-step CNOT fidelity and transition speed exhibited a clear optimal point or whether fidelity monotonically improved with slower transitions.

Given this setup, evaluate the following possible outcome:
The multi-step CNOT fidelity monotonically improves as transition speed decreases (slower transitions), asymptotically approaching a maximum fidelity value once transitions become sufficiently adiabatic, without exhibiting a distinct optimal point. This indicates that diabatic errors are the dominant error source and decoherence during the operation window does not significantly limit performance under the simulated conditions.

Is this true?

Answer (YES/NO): NO